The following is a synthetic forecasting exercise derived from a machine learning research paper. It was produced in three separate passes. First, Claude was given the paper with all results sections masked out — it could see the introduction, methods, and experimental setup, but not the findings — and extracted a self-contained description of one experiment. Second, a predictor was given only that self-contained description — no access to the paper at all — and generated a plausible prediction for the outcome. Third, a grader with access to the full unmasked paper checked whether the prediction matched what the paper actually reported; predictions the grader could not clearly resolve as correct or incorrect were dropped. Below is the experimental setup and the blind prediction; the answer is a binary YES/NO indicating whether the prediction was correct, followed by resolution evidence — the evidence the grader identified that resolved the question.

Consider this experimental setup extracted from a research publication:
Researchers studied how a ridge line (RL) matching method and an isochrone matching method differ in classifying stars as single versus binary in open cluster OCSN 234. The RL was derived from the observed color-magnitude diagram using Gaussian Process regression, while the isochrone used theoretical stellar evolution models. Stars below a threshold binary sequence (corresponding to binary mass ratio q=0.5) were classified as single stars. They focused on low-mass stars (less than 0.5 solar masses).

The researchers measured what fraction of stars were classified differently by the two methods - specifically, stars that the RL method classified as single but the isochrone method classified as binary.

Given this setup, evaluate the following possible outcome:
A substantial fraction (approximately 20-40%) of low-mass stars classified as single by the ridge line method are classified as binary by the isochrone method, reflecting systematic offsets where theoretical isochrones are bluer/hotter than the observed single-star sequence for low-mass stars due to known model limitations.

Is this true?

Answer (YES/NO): YES